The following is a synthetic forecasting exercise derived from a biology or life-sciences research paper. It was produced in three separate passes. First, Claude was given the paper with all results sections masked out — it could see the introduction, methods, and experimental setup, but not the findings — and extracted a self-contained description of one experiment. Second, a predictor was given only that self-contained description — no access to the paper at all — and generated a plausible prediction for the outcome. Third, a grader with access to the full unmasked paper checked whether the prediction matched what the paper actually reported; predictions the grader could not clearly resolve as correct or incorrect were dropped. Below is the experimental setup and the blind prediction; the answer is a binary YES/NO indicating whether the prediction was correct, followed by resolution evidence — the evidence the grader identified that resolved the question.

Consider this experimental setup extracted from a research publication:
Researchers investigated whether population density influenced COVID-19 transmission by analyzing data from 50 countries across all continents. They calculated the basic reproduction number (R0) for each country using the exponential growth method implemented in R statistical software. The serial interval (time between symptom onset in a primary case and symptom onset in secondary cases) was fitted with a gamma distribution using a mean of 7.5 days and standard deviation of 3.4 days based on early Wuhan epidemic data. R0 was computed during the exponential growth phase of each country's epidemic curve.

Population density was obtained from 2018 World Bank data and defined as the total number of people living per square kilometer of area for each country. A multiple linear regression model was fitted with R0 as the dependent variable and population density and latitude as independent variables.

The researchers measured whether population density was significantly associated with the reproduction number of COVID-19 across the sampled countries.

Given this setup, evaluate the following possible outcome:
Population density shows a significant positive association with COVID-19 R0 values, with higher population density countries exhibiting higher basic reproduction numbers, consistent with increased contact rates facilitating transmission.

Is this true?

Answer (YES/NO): NO